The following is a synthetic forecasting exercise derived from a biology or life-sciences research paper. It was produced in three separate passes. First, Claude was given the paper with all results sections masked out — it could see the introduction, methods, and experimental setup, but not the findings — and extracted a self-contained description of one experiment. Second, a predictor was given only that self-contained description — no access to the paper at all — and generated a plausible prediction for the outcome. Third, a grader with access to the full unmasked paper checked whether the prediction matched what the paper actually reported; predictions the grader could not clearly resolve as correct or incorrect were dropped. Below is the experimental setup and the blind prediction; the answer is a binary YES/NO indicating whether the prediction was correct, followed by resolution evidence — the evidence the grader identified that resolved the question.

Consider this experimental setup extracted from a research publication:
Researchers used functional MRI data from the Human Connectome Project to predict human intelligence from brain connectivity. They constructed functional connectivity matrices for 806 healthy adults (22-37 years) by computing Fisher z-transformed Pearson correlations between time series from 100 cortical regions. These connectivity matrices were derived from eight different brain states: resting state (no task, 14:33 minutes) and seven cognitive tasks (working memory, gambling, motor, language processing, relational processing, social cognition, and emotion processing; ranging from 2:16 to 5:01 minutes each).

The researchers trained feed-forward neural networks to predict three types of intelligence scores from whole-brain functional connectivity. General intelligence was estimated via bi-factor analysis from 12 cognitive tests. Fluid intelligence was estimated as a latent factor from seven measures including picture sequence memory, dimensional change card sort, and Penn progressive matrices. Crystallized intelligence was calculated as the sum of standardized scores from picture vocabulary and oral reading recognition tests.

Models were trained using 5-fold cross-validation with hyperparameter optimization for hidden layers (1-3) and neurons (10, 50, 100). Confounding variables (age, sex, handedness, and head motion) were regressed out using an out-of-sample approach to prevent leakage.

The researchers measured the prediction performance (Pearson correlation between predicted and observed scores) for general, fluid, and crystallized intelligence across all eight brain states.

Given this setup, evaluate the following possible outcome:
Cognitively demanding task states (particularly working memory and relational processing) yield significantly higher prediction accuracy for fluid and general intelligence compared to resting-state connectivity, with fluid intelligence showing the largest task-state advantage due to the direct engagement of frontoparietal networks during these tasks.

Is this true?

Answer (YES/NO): NO